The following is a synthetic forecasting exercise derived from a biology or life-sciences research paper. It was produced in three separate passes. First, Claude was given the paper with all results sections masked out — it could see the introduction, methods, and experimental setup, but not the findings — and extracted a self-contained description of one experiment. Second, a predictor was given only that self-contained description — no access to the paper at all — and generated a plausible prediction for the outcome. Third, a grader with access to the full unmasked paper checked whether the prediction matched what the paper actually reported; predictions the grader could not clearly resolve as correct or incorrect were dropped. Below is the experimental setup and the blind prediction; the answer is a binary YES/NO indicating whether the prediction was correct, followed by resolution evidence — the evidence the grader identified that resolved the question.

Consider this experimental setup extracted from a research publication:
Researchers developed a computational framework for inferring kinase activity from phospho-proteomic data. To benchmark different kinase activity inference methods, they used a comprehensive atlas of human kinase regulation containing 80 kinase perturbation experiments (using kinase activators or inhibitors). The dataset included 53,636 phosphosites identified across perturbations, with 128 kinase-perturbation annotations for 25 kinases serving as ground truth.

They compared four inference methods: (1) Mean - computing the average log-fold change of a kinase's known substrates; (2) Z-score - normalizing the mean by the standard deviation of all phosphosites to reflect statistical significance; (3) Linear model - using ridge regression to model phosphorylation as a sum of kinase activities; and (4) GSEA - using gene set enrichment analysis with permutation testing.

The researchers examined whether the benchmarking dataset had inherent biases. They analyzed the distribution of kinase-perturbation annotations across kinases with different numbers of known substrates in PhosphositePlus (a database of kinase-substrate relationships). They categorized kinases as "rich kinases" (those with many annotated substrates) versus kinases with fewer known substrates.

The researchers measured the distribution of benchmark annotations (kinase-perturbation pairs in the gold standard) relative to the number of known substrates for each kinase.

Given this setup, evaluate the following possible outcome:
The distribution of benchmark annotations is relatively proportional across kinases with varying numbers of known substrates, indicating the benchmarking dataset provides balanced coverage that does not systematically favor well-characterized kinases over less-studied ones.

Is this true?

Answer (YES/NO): NO